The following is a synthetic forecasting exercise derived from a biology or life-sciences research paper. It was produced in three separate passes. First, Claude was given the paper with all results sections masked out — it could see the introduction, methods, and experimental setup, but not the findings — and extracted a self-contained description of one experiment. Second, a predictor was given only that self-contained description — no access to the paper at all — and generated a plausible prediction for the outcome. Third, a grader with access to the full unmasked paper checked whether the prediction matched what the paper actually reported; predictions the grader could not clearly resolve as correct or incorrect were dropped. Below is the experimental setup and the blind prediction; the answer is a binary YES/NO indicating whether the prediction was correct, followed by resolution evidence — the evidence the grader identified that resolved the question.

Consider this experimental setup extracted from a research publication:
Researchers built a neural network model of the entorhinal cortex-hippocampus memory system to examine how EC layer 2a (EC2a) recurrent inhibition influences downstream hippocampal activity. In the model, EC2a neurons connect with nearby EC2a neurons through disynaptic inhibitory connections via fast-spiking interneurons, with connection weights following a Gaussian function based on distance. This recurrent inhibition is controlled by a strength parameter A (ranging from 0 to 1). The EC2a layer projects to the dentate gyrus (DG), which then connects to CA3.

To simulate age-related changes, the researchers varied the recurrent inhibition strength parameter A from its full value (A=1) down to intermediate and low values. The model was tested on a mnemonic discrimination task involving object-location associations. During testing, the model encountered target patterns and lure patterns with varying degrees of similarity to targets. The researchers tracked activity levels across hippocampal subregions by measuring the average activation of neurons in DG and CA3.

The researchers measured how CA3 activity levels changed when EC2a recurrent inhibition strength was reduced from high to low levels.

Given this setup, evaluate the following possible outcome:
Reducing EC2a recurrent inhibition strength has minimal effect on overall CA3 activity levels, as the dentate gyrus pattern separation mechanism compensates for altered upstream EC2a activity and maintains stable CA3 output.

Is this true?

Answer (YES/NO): NO